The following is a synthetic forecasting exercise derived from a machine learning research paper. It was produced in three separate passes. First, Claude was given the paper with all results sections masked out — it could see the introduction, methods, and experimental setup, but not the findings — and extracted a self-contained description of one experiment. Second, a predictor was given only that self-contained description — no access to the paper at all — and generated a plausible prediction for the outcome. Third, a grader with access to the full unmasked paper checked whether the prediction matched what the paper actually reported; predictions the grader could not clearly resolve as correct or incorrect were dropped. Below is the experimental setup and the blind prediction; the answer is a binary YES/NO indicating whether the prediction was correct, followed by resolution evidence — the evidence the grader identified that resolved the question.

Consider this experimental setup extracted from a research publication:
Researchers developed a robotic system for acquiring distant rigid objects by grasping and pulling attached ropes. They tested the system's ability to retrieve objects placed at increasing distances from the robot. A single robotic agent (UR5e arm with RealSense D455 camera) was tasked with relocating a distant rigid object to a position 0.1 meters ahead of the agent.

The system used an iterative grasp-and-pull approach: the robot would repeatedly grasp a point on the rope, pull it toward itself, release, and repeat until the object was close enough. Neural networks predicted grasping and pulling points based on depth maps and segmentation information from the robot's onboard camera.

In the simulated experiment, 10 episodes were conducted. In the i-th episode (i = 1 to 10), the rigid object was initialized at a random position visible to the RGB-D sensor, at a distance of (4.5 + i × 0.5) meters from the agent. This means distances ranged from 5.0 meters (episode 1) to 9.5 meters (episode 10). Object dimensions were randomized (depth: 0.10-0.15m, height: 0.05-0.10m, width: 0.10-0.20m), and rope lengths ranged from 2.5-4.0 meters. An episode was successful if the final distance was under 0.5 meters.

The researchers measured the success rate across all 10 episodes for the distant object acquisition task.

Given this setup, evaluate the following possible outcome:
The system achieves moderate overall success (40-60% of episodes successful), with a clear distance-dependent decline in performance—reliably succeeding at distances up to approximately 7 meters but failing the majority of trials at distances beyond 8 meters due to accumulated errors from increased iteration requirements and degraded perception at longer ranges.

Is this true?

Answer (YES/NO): NO